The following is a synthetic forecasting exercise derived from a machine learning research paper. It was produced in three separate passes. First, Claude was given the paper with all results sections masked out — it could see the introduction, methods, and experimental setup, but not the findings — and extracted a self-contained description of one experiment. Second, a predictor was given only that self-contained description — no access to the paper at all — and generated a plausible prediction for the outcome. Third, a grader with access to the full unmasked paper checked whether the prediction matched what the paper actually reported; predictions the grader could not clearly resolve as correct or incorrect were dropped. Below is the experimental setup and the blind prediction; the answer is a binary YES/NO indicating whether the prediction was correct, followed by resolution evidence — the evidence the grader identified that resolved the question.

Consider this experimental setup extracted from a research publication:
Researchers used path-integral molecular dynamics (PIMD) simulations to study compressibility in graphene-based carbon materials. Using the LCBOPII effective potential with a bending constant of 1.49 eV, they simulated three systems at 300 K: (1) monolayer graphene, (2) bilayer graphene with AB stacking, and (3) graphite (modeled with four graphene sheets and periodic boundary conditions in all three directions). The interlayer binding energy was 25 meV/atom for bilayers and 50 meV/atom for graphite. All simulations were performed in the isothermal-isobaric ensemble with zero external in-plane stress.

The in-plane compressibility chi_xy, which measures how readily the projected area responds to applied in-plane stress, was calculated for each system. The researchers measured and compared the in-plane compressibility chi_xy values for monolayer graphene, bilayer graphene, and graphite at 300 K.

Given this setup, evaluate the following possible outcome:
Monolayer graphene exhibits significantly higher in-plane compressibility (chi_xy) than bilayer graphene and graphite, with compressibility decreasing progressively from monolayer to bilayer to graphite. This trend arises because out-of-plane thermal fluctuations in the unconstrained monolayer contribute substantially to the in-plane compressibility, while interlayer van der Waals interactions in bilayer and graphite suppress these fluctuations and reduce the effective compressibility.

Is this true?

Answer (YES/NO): YES